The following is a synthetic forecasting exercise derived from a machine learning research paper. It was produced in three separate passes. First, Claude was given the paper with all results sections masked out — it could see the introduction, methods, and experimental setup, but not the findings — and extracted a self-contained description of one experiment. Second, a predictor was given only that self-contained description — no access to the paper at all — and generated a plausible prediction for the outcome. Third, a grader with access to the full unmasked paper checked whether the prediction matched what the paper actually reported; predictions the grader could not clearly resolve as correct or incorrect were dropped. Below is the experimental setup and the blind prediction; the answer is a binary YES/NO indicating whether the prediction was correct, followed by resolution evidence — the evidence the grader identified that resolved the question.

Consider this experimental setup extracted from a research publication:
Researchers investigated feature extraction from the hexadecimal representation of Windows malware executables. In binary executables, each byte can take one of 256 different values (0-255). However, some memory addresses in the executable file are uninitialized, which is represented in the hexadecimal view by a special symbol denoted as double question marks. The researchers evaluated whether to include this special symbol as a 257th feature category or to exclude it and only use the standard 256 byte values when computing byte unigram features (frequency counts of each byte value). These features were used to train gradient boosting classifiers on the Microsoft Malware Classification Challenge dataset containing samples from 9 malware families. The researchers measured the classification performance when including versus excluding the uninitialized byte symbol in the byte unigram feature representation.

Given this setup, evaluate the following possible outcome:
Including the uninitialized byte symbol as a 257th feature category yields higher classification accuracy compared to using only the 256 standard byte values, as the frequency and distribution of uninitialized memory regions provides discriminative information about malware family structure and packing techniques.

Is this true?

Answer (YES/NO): NO